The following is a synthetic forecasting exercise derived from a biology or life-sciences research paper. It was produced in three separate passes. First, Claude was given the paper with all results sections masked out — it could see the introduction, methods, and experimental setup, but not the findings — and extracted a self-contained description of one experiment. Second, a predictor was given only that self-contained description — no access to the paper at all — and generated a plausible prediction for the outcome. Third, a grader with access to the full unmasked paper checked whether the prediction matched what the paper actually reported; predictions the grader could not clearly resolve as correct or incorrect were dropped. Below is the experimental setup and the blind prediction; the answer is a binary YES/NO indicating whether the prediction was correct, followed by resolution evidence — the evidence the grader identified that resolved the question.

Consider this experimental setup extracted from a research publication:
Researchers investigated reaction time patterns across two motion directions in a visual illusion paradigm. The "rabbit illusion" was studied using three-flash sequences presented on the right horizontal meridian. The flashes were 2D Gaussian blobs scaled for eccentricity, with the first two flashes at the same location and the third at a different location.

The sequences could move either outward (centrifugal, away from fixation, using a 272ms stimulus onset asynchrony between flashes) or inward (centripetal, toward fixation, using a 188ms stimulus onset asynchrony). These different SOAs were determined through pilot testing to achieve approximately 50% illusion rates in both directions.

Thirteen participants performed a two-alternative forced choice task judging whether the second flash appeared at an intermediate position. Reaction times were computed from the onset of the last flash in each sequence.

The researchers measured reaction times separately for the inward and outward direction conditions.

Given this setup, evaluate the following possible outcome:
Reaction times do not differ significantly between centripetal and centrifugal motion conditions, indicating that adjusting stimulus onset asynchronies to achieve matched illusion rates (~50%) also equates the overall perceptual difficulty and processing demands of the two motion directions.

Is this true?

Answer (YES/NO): NO